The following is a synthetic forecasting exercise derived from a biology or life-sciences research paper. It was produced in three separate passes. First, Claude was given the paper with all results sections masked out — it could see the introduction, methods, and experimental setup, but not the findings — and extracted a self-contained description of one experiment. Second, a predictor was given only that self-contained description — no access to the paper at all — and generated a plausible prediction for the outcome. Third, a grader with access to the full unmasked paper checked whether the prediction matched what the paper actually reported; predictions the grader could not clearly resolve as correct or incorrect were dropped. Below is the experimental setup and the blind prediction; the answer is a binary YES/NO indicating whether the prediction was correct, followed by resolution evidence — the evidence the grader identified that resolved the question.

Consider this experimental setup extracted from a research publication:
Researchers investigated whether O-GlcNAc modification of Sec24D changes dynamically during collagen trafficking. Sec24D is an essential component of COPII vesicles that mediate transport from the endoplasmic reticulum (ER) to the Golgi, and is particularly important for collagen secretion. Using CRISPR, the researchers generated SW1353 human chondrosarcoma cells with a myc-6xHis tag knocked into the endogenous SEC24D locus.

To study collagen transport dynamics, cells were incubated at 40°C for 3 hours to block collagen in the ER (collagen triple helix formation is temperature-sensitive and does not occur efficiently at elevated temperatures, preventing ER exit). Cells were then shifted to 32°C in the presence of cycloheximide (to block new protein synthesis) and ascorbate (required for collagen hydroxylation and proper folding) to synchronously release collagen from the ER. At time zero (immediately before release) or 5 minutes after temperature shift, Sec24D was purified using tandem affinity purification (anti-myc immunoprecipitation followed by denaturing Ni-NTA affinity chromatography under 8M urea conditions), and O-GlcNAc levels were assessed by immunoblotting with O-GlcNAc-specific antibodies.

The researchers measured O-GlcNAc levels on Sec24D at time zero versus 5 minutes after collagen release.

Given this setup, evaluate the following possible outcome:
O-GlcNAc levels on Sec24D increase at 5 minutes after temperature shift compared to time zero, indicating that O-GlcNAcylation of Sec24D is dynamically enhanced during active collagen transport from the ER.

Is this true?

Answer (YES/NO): YES